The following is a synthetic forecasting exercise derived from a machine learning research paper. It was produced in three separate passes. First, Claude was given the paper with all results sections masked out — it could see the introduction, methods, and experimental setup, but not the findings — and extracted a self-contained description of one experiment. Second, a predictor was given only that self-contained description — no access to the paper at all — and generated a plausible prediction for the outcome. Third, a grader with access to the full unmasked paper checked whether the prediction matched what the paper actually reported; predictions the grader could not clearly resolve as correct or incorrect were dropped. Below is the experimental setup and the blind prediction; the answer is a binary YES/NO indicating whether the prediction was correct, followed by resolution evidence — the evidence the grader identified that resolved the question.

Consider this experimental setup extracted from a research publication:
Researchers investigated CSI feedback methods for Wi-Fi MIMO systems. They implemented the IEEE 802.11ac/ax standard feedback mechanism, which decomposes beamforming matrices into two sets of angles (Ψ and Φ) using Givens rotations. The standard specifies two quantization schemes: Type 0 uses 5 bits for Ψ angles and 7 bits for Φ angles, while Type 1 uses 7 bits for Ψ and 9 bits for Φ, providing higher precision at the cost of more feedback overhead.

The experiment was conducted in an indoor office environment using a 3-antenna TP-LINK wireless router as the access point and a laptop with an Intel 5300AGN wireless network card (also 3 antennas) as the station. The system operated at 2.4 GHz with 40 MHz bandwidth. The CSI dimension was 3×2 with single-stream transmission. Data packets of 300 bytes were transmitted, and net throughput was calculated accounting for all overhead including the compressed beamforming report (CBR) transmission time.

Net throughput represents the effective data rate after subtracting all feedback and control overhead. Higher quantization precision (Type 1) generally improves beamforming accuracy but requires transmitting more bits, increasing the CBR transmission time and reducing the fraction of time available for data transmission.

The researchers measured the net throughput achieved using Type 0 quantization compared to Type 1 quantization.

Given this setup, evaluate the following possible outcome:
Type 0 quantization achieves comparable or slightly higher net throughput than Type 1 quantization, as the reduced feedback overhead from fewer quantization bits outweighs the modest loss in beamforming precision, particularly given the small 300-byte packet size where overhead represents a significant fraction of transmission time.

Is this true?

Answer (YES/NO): YES